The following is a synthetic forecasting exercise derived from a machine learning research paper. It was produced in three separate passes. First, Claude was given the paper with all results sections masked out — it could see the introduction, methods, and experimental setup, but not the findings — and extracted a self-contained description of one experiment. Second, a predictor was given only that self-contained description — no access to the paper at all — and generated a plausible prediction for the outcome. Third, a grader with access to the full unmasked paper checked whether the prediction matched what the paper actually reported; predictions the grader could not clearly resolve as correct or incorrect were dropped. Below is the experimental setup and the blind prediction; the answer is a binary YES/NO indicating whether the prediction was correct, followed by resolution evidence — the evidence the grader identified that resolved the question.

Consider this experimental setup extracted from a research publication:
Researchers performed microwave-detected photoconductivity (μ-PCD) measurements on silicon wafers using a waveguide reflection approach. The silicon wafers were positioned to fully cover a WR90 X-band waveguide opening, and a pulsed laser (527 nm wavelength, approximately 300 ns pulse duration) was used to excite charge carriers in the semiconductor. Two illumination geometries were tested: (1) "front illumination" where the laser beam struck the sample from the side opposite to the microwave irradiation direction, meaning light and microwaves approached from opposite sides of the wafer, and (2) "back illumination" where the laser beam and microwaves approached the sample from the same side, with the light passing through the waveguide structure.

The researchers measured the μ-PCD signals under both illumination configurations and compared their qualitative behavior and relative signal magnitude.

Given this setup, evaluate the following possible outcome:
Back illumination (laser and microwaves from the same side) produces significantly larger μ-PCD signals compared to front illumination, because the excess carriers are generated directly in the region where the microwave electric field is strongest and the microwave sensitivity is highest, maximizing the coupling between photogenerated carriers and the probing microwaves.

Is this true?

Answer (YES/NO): NO